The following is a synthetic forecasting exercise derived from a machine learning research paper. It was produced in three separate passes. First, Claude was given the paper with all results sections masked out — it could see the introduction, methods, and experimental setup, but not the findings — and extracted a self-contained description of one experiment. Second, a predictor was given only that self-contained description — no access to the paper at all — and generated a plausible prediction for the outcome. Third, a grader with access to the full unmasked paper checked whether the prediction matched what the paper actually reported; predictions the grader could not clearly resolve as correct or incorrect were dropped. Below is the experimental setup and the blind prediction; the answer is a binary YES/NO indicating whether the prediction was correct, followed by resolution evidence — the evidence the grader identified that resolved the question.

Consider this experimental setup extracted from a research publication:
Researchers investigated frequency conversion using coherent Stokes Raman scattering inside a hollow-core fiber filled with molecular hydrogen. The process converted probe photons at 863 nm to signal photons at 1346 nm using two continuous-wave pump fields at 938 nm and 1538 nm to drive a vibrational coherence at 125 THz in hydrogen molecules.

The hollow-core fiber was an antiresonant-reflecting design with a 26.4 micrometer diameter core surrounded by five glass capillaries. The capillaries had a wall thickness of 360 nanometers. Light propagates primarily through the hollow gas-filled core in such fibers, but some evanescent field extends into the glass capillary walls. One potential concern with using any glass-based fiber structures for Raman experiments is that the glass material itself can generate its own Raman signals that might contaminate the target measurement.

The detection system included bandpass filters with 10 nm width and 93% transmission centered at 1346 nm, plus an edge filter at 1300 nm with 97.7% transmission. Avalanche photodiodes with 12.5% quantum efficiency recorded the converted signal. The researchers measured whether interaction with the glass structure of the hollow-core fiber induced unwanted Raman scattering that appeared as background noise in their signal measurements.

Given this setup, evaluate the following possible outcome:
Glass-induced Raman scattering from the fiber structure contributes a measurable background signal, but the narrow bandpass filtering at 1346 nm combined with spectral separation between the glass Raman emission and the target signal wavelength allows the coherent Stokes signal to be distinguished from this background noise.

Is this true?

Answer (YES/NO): NO